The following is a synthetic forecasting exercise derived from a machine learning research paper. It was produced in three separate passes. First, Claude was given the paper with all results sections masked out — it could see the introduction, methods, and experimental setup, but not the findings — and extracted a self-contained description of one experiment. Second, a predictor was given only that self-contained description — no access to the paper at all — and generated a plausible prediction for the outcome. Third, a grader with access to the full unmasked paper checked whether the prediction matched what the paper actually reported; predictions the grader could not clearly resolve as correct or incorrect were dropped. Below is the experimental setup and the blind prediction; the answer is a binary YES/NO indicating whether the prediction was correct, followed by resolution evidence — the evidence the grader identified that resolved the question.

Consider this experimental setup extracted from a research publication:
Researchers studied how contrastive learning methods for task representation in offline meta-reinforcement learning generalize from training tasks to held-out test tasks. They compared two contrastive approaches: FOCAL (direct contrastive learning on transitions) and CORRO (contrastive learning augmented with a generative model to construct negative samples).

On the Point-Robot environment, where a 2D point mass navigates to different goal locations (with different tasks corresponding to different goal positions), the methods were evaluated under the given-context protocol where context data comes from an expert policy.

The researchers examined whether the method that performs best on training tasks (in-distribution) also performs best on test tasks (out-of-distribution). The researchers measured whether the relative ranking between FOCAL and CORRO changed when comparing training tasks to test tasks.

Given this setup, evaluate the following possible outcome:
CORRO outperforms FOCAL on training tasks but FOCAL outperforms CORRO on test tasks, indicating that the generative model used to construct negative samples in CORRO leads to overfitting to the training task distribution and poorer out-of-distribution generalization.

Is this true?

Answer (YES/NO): NO